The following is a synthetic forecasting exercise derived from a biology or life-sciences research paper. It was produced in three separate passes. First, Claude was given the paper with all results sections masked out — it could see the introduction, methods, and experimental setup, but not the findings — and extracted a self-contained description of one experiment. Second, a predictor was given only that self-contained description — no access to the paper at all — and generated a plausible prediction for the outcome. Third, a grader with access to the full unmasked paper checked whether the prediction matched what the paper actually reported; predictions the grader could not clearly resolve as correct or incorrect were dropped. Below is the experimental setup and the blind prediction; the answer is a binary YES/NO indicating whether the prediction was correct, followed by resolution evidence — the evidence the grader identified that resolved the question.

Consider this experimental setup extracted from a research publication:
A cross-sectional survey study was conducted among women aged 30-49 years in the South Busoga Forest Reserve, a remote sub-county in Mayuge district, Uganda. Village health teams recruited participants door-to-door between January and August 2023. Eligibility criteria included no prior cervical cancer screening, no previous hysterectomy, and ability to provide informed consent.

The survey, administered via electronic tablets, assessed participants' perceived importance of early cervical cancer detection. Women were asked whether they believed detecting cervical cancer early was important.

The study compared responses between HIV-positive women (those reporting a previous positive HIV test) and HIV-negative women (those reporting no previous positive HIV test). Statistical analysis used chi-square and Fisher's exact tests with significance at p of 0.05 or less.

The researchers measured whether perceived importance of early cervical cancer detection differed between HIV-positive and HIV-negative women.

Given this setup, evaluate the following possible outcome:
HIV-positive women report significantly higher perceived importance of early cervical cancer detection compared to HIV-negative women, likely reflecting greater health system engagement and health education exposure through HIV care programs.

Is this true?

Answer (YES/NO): YES